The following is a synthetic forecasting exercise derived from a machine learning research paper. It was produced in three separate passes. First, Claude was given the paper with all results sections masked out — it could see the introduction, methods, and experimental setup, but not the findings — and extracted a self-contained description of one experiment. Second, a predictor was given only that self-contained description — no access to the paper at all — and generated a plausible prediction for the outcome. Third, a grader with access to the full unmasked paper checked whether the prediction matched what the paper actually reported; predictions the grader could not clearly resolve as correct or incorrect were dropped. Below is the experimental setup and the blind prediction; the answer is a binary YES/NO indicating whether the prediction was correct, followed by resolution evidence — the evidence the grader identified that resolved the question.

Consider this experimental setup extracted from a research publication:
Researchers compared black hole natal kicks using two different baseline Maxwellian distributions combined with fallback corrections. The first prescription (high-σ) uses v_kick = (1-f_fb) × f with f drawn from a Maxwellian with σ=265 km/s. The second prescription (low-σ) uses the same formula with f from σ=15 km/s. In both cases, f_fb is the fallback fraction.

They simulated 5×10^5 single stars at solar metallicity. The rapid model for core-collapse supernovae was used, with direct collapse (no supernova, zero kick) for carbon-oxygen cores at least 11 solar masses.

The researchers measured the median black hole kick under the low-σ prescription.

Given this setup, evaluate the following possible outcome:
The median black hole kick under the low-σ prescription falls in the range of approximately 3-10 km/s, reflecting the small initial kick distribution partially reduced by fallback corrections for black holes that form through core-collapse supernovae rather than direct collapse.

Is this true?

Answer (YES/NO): YES